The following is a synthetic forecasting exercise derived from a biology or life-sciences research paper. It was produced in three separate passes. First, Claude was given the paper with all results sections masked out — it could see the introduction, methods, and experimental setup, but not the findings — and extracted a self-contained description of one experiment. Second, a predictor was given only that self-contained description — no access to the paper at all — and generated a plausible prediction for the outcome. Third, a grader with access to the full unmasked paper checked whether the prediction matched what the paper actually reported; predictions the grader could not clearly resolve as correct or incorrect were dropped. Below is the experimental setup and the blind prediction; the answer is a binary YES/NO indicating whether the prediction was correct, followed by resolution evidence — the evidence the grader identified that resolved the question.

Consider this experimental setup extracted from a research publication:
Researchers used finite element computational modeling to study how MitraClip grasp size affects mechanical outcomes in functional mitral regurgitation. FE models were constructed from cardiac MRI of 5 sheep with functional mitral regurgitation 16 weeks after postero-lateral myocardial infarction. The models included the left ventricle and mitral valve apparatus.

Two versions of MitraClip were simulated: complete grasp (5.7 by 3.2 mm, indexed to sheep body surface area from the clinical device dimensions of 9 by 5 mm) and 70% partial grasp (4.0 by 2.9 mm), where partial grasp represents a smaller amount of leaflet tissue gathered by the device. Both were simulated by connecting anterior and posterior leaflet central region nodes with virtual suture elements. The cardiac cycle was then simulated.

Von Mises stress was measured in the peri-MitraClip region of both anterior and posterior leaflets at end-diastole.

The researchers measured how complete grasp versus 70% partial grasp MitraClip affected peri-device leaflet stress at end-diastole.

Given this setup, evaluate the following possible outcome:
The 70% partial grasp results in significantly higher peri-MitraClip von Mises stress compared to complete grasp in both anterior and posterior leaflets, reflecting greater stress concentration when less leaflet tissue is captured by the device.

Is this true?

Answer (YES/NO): NO